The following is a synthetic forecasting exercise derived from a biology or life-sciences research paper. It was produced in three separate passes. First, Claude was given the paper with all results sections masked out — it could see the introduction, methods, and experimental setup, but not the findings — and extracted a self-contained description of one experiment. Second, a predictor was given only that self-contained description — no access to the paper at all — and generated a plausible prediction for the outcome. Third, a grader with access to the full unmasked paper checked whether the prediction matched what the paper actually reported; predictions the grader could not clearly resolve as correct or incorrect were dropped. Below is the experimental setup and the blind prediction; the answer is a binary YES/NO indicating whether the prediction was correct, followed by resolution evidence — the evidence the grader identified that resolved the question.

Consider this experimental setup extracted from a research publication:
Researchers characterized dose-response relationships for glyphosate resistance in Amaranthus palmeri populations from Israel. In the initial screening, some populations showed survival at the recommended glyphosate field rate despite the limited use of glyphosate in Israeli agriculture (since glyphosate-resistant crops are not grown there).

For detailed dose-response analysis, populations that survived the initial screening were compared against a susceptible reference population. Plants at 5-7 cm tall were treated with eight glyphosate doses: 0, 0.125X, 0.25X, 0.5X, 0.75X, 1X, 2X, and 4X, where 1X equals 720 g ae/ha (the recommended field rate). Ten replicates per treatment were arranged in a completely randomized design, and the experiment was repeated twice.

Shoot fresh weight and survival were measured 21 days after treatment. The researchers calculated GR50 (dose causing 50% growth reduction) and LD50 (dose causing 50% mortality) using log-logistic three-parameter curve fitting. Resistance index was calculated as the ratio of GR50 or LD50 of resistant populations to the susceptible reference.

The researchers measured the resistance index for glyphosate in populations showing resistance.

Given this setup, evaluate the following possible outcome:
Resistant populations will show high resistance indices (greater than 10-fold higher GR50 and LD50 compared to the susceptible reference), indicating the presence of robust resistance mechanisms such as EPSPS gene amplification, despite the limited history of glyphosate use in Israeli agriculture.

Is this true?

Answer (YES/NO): NO